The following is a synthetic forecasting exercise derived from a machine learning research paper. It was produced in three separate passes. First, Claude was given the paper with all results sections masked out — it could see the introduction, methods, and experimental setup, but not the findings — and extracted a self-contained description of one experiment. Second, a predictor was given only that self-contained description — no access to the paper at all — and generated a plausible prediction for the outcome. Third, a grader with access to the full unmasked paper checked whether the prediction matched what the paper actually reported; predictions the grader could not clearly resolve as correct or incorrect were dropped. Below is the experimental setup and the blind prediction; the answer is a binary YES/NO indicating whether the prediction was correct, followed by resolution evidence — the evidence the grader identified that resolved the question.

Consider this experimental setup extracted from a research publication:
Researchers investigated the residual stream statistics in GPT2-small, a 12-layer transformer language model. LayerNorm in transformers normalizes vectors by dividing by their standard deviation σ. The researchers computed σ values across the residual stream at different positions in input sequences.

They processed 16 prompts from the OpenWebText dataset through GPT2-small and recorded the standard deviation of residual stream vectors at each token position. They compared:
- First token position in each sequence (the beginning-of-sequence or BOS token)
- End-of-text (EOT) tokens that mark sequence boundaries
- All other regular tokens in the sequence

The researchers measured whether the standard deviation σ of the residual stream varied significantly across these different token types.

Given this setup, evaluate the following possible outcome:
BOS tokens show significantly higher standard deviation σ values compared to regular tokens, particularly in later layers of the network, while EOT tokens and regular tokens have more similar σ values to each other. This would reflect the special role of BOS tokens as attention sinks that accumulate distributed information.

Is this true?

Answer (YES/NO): NO